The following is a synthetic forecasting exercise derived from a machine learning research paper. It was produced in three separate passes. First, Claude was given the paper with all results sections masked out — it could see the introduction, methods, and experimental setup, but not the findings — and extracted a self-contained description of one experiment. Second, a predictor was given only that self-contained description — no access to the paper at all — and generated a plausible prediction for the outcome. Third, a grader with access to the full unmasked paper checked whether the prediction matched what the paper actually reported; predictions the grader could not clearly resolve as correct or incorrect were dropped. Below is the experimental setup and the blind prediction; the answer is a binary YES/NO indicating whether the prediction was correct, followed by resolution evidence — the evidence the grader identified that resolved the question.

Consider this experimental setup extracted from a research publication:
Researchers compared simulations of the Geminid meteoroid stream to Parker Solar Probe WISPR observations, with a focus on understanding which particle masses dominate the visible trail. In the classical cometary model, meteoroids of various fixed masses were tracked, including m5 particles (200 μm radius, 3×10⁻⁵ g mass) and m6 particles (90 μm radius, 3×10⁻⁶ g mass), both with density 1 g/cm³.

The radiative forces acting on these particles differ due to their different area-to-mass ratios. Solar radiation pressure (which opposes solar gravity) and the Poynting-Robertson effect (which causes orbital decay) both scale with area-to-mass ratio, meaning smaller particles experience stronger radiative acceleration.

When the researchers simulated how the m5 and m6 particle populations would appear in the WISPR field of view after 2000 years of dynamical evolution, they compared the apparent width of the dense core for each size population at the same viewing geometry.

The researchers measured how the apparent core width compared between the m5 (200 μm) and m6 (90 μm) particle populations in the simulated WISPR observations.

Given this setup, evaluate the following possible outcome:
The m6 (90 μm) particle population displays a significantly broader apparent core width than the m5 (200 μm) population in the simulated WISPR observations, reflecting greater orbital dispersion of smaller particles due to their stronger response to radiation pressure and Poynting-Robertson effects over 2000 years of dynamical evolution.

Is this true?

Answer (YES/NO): NO